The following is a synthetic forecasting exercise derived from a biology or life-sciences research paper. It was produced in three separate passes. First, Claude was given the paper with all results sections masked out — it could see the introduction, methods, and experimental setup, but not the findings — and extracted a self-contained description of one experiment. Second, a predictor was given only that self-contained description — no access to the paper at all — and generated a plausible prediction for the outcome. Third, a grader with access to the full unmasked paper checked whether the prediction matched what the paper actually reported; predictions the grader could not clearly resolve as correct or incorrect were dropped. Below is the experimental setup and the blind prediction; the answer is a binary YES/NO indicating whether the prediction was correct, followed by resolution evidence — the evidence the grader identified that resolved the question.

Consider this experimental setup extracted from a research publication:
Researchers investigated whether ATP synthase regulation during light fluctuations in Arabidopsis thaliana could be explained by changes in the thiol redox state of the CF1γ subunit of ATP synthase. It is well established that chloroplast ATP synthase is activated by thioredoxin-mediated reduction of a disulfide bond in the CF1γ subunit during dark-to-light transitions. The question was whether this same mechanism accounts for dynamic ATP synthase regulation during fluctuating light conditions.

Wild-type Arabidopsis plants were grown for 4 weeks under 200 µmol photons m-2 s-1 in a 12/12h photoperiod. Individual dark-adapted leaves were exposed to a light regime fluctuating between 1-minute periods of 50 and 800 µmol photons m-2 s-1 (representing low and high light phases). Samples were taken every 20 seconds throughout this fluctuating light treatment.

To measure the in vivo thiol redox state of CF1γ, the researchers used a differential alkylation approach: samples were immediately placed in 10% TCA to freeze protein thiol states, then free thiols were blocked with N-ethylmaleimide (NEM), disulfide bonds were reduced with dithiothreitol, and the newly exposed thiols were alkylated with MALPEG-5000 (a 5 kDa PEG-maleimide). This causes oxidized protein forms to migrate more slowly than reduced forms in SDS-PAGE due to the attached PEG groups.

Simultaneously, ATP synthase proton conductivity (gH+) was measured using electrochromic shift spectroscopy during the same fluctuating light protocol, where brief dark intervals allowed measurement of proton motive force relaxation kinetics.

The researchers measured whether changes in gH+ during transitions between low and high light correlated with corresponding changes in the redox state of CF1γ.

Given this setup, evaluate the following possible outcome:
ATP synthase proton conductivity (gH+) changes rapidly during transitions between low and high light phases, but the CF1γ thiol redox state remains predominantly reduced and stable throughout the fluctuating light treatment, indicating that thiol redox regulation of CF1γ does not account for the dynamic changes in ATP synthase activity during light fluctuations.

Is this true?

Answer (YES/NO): YES